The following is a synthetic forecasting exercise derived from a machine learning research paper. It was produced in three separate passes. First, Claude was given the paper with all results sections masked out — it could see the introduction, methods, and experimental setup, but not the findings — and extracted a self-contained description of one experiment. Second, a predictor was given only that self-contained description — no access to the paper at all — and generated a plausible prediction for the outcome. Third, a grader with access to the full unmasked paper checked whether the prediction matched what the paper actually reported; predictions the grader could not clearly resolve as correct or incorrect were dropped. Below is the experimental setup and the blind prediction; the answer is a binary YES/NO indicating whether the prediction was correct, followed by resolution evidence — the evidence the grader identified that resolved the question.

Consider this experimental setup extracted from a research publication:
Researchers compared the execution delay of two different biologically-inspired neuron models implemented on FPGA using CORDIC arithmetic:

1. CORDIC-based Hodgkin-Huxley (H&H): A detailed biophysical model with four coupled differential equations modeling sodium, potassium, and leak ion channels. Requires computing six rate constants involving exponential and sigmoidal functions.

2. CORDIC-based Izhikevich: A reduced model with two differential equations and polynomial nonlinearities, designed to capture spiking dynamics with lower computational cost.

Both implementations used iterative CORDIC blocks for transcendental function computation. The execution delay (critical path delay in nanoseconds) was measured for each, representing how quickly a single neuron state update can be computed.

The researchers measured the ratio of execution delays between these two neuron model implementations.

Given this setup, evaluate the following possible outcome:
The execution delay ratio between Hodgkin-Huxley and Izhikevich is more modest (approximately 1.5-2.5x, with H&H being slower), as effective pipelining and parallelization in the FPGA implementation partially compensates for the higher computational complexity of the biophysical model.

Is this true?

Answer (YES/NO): YES